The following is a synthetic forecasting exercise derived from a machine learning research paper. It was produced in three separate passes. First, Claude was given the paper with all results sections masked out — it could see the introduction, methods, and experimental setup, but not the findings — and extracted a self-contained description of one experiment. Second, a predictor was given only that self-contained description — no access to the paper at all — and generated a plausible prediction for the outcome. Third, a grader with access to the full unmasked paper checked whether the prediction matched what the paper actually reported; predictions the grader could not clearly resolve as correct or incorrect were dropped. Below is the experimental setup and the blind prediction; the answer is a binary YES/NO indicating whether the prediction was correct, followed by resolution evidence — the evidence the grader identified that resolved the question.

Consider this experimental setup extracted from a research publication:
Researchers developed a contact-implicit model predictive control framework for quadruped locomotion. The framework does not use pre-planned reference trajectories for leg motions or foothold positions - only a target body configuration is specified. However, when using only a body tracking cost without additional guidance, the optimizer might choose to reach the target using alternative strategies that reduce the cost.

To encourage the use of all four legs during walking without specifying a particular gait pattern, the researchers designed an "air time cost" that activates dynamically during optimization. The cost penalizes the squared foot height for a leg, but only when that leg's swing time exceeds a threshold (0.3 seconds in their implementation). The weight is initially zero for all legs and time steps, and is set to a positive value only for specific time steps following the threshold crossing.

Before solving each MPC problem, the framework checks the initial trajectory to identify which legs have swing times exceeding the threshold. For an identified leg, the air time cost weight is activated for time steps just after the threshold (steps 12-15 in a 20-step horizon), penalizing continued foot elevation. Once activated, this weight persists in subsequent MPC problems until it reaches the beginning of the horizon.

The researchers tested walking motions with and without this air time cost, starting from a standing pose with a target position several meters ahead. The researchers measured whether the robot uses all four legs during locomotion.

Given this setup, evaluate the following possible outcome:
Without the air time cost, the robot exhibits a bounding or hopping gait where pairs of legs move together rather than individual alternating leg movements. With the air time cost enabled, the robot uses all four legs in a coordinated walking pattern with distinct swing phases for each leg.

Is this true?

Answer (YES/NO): NO